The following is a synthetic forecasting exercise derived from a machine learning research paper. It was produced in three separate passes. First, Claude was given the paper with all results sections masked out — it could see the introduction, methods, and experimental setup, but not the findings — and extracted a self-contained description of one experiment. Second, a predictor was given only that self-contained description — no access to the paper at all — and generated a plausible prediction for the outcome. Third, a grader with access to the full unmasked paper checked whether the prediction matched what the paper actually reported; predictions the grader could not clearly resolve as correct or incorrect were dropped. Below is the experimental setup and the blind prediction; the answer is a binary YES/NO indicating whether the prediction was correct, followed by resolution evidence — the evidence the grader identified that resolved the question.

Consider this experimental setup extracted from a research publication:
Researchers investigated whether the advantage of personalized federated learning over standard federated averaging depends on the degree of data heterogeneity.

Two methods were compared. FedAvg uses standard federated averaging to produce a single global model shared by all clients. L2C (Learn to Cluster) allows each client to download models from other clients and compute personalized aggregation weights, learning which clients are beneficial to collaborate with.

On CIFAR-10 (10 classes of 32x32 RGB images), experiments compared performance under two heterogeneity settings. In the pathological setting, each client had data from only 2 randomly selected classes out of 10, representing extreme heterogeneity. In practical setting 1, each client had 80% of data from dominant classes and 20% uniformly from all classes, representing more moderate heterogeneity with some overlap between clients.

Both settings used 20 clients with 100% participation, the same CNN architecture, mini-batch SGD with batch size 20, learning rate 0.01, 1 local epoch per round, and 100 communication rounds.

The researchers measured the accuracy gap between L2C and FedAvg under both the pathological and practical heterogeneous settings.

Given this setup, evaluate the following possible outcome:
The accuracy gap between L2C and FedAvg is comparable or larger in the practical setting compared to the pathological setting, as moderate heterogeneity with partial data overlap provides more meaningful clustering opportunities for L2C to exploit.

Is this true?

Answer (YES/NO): NO